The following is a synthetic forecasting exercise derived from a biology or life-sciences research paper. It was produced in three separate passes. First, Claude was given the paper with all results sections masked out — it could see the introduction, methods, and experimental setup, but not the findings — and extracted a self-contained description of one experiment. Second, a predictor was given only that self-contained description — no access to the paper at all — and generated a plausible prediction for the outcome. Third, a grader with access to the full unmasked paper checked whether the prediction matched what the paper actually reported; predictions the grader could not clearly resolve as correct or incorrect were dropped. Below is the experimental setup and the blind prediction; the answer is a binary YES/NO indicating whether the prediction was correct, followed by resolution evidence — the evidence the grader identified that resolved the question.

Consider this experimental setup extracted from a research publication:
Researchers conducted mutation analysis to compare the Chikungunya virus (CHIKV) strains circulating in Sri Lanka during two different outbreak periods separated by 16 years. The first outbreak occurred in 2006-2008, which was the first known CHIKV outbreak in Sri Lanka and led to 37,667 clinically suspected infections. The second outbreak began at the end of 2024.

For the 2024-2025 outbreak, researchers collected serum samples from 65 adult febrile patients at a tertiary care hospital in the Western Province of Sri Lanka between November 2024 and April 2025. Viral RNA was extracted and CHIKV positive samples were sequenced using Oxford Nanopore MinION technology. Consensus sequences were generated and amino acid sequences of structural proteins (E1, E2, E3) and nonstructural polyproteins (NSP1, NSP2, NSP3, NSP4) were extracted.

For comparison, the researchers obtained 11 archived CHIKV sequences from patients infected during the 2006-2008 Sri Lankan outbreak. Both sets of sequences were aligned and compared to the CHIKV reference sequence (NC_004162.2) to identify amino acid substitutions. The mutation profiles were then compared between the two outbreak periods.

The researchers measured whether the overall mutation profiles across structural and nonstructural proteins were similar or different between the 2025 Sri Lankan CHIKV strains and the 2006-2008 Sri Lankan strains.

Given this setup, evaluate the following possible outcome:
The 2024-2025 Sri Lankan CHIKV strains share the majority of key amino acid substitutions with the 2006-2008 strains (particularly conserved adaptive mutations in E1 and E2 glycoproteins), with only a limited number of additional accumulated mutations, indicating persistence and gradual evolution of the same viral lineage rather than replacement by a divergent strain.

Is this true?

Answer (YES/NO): NO